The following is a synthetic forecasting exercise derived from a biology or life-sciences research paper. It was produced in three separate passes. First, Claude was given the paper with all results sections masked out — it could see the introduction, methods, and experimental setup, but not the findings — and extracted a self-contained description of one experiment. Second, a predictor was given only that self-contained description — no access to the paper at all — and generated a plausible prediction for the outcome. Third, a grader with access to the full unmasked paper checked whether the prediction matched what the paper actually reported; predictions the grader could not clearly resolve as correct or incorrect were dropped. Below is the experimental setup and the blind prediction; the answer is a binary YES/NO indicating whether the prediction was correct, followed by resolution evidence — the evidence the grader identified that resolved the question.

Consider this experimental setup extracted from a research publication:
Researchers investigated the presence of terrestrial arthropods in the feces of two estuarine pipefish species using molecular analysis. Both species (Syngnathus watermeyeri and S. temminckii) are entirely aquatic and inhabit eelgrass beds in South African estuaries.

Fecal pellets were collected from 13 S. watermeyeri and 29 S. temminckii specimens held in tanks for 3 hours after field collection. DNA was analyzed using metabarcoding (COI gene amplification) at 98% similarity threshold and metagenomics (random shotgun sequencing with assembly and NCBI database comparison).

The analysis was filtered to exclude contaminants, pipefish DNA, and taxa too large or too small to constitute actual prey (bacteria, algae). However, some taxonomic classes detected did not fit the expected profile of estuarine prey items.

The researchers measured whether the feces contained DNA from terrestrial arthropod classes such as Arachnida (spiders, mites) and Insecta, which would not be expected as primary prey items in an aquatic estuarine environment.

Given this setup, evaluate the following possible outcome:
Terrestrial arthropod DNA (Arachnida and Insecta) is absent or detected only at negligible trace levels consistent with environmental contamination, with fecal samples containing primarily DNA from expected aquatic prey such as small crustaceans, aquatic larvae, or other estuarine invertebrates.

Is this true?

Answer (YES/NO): NO